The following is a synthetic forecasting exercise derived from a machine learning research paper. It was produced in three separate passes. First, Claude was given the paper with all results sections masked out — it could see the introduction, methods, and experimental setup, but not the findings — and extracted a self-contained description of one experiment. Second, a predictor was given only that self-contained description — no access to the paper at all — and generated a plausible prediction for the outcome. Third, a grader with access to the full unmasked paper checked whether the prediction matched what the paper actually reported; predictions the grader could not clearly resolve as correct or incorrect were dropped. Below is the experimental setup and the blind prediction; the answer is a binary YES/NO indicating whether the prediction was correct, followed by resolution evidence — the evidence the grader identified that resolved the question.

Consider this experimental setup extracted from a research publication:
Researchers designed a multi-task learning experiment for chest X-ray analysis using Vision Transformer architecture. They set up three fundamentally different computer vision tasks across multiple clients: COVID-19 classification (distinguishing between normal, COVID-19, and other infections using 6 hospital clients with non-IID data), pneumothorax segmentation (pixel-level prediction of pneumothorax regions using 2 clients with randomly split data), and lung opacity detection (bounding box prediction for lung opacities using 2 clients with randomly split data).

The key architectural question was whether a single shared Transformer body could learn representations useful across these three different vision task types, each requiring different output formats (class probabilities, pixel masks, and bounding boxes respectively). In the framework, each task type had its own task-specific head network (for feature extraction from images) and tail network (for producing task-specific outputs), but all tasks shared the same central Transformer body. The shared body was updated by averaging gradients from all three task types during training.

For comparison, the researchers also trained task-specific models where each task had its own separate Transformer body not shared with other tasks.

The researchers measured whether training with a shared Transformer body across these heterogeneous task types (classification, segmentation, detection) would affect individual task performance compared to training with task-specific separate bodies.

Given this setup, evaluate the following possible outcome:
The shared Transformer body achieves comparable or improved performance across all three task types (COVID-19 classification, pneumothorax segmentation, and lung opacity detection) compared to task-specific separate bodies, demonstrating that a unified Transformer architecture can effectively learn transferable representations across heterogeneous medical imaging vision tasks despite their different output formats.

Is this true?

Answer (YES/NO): YES